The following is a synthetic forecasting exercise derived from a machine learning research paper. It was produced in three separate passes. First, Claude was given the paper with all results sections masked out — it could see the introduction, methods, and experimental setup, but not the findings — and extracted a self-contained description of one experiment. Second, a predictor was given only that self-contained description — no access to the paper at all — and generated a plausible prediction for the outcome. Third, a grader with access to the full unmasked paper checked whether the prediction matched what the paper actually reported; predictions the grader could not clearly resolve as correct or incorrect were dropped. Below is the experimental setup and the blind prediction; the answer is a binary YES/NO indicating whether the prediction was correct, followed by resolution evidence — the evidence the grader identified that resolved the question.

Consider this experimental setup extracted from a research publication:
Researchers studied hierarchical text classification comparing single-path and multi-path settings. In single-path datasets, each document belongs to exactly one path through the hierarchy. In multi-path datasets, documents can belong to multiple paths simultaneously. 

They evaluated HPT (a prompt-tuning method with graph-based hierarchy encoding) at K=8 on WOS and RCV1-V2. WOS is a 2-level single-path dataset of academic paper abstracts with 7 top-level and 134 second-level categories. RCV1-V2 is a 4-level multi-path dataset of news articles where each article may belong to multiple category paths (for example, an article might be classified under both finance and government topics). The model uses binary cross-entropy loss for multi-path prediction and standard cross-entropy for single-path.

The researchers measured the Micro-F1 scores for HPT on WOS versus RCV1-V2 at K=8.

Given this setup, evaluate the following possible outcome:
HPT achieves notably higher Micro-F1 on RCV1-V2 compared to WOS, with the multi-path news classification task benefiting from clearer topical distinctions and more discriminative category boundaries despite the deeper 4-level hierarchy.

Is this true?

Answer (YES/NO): NO